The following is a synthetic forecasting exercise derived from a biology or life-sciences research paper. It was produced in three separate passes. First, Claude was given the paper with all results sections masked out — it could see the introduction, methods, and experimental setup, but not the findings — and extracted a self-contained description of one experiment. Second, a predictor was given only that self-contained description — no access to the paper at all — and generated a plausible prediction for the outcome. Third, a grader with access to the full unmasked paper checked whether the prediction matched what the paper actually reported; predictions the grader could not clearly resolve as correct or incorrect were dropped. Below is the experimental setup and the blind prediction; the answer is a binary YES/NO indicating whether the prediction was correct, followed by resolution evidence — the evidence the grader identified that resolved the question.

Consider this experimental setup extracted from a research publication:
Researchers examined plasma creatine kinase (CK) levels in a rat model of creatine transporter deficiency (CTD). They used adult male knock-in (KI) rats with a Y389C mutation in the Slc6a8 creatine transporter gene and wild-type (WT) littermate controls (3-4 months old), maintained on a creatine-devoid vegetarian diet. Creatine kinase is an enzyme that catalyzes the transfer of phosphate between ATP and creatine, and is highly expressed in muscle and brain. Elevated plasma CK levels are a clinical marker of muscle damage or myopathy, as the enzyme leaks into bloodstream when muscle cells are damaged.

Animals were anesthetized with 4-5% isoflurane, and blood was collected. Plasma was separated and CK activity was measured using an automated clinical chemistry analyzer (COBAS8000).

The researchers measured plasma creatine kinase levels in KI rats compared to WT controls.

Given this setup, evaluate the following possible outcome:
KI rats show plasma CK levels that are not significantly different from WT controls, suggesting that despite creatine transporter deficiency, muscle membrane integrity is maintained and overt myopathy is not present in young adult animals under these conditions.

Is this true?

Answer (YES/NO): YES